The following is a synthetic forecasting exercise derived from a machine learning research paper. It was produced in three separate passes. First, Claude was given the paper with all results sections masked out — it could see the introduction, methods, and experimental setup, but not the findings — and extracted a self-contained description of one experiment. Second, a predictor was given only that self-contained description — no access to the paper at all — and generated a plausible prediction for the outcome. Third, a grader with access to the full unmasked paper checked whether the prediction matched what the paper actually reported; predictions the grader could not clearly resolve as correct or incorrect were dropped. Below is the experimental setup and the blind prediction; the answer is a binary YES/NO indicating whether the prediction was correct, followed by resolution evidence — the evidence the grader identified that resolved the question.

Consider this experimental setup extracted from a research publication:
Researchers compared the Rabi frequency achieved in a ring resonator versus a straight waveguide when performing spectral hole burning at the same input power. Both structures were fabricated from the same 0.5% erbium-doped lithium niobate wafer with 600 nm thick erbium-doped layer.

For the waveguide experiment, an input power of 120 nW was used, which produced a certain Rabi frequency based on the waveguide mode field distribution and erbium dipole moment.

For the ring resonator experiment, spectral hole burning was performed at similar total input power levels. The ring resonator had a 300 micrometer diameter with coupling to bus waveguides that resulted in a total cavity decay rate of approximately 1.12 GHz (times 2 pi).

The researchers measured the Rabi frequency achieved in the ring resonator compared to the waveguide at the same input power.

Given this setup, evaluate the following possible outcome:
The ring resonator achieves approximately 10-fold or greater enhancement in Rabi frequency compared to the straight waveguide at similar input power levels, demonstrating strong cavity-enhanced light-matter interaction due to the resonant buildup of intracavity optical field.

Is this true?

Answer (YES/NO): YES